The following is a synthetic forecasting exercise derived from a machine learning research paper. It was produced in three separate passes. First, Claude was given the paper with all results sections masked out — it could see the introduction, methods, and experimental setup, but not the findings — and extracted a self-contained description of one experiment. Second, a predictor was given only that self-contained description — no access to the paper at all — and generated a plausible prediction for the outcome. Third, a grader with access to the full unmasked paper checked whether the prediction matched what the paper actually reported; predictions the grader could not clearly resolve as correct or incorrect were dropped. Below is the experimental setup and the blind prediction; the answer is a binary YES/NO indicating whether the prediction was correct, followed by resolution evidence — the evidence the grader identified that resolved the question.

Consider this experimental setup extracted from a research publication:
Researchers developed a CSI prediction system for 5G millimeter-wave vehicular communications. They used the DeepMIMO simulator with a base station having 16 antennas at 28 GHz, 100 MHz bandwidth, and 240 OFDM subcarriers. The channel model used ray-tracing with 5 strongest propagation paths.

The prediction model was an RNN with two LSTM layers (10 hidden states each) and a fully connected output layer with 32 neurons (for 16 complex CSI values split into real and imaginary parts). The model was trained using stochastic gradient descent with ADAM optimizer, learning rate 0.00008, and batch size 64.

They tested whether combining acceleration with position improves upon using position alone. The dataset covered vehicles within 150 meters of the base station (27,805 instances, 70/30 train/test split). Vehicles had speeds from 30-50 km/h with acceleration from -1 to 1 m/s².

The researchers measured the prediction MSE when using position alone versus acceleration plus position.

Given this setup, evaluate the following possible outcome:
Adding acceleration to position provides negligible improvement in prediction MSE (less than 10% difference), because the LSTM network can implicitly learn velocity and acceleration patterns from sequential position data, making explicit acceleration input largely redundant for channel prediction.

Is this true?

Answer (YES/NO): NO